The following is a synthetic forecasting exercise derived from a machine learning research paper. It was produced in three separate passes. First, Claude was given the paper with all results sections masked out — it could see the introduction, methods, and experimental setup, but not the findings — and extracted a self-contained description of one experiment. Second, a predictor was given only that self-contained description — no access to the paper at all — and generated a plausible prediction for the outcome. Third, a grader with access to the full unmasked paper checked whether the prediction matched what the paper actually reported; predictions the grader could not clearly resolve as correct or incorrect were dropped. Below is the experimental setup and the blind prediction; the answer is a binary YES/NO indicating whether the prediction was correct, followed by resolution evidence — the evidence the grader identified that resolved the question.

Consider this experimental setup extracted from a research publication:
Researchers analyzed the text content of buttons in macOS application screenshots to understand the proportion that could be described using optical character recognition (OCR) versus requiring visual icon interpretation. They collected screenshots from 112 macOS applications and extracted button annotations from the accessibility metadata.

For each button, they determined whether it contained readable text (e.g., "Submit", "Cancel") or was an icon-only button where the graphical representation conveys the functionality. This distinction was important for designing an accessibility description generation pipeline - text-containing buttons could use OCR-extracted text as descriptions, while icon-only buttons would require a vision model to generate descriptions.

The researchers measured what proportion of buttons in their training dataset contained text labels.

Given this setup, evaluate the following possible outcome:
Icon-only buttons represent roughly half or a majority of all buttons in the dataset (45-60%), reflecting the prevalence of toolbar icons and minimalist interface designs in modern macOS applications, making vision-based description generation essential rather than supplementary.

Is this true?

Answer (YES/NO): NO